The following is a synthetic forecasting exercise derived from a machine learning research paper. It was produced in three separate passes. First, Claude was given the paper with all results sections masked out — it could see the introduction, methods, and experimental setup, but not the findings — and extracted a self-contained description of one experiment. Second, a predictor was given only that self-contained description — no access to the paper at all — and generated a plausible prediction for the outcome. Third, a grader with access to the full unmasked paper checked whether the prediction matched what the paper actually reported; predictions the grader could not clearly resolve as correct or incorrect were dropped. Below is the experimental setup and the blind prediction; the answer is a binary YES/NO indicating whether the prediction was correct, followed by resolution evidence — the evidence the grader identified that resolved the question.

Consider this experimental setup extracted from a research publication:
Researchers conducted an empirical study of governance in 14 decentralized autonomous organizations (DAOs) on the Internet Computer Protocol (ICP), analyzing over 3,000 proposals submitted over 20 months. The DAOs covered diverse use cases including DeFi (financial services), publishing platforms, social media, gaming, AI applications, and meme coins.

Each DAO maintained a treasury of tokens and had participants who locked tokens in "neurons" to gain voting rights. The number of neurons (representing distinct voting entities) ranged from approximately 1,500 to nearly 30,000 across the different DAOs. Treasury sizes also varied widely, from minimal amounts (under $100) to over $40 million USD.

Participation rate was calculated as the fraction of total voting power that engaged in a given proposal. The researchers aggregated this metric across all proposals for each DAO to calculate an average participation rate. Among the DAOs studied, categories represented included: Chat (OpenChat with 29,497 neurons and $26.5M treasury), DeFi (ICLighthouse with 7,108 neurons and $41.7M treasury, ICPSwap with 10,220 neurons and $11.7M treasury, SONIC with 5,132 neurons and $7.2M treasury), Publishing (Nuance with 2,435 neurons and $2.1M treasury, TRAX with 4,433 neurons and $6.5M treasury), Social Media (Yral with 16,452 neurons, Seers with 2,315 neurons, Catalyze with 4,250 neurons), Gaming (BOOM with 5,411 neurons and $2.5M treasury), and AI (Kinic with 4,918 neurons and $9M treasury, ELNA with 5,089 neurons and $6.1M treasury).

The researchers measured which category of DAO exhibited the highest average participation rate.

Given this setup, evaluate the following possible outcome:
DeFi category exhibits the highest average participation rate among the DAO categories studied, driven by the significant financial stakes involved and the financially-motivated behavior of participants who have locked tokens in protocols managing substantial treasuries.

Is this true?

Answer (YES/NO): NO